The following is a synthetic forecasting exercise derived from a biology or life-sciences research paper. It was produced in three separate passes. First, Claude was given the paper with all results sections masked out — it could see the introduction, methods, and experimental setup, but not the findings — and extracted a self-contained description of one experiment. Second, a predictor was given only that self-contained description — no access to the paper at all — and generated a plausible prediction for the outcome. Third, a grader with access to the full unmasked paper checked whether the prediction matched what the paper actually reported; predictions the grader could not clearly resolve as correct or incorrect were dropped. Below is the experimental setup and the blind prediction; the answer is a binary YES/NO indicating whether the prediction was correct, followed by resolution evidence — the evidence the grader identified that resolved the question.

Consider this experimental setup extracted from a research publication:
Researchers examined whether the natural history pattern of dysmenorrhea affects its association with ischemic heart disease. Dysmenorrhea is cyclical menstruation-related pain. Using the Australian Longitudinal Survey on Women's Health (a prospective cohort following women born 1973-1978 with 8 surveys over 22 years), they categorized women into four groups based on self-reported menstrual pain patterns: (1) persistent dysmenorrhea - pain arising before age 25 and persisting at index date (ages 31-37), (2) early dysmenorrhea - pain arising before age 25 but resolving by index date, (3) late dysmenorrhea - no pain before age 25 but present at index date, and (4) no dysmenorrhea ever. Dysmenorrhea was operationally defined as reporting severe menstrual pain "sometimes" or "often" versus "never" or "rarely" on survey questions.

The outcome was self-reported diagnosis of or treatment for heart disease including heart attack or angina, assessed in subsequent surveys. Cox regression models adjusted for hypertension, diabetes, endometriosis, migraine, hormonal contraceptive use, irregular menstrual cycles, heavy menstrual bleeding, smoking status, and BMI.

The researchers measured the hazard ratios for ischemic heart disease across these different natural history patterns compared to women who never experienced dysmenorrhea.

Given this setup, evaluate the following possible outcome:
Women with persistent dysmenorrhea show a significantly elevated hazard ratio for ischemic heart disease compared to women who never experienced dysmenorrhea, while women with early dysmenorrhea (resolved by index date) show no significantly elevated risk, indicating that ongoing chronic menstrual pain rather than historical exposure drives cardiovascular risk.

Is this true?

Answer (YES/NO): YES